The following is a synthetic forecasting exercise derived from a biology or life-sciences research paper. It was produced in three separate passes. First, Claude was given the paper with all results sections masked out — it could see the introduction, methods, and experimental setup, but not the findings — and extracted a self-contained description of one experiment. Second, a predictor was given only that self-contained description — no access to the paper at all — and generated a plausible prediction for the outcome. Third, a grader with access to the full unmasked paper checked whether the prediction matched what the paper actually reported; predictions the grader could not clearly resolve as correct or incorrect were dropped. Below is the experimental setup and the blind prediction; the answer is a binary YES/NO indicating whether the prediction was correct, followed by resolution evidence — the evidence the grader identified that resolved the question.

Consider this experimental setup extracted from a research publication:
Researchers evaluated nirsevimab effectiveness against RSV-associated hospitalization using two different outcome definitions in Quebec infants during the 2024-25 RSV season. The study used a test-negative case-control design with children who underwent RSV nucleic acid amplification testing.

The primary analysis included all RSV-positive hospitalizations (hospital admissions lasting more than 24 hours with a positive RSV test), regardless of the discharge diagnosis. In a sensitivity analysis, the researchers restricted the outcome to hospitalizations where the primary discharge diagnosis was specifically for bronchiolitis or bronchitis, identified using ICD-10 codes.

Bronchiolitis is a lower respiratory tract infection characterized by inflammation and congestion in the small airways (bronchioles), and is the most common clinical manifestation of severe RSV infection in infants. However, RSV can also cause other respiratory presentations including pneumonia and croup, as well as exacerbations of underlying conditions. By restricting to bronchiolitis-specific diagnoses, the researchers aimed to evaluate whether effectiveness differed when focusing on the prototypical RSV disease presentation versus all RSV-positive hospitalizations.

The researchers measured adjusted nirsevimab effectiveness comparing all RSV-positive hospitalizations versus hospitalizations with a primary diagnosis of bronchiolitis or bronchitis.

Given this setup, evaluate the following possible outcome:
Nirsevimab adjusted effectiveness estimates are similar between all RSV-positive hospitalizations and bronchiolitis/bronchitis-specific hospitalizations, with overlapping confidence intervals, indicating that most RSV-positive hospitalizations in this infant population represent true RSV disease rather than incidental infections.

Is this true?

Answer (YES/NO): YES